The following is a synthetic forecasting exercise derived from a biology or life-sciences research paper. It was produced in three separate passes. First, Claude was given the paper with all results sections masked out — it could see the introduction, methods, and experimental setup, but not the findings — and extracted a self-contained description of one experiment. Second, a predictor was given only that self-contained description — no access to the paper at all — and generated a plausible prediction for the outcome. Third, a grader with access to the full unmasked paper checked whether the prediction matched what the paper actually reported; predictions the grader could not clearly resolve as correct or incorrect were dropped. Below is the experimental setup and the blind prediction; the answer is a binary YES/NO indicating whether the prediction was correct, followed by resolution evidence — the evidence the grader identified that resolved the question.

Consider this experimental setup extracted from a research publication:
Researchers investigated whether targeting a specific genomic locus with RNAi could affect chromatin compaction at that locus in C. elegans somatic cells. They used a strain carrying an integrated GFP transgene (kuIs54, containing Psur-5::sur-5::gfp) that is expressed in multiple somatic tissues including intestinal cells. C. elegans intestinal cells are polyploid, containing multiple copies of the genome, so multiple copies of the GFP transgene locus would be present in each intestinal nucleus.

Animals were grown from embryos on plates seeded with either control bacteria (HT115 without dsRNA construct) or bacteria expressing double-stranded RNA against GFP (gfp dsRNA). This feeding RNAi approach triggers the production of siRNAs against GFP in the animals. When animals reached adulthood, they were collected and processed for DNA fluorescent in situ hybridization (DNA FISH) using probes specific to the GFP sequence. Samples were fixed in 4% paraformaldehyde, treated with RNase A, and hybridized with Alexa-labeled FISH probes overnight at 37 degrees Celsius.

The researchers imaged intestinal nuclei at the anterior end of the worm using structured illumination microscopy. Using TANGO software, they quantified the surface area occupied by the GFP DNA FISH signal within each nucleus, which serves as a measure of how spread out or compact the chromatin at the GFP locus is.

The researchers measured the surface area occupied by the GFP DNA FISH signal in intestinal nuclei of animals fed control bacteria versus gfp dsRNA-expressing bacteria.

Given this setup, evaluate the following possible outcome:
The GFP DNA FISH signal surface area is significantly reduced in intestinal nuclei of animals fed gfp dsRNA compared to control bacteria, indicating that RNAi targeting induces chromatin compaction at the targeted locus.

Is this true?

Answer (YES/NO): YES